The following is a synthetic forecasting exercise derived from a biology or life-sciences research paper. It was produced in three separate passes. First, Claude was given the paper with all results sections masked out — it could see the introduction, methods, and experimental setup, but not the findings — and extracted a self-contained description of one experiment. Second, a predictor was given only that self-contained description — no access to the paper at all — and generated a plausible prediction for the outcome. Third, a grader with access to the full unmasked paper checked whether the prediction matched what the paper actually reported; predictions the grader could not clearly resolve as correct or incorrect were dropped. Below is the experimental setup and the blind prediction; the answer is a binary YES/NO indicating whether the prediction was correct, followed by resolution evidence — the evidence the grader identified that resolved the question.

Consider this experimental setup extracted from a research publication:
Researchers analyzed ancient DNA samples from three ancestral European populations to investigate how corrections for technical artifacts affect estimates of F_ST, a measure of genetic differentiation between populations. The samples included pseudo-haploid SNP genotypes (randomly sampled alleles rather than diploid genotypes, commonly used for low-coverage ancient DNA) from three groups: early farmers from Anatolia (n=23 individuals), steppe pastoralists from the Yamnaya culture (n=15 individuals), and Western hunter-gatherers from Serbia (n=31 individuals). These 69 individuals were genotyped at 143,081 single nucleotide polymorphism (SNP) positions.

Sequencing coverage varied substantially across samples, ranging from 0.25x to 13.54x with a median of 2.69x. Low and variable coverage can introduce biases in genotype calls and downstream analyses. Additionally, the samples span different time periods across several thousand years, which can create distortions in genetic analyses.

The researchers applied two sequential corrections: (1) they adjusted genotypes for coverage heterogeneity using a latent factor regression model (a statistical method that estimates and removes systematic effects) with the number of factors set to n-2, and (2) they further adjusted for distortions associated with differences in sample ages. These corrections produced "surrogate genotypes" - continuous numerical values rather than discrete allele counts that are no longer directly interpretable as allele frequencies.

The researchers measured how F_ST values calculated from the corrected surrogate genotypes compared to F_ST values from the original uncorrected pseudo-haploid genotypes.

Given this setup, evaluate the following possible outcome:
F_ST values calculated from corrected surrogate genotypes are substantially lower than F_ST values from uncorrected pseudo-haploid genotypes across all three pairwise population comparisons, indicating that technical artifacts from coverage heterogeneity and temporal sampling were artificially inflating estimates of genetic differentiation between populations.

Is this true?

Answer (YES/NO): NO